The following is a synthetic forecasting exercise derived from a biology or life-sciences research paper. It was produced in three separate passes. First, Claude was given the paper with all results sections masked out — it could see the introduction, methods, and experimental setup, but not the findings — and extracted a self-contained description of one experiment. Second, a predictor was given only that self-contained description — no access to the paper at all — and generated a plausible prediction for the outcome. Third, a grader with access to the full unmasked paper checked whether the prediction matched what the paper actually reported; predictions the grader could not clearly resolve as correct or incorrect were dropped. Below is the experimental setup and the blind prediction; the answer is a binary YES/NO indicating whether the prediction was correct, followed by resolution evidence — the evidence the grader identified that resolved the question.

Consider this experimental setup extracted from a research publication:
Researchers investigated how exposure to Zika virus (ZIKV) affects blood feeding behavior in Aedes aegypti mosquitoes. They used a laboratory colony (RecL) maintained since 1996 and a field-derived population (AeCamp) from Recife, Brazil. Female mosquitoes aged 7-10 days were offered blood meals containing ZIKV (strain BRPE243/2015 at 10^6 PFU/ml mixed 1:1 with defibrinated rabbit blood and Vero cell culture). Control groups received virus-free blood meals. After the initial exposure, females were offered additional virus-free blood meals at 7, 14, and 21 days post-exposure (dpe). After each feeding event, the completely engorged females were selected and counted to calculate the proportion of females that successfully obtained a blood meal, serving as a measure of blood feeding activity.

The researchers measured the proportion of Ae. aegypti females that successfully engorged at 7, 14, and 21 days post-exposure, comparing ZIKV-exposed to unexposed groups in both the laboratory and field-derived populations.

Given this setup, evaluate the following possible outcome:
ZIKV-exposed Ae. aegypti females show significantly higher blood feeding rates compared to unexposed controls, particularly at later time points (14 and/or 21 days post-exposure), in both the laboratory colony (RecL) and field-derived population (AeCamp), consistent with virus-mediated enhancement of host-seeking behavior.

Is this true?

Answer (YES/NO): NO